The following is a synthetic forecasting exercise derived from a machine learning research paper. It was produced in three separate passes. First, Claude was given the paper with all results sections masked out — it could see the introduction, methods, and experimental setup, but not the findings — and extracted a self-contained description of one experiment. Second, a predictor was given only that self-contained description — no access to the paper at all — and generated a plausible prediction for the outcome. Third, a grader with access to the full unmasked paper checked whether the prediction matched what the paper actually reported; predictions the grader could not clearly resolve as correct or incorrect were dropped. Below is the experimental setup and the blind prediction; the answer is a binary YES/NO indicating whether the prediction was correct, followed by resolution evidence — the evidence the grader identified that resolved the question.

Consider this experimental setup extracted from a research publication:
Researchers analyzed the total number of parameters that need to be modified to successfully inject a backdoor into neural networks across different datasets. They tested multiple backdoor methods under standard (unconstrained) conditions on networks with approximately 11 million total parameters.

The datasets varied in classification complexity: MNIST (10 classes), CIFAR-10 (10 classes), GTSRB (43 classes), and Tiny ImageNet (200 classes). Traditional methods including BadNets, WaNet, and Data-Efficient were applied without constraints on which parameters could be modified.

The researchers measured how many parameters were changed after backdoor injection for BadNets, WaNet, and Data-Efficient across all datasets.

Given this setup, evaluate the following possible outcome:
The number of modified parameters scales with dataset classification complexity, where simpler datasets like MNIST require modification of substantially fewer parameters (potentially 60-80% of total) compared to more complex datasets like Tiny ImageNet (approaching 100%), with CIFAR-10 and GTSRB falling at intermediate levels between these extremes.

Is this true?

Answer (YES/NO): NO